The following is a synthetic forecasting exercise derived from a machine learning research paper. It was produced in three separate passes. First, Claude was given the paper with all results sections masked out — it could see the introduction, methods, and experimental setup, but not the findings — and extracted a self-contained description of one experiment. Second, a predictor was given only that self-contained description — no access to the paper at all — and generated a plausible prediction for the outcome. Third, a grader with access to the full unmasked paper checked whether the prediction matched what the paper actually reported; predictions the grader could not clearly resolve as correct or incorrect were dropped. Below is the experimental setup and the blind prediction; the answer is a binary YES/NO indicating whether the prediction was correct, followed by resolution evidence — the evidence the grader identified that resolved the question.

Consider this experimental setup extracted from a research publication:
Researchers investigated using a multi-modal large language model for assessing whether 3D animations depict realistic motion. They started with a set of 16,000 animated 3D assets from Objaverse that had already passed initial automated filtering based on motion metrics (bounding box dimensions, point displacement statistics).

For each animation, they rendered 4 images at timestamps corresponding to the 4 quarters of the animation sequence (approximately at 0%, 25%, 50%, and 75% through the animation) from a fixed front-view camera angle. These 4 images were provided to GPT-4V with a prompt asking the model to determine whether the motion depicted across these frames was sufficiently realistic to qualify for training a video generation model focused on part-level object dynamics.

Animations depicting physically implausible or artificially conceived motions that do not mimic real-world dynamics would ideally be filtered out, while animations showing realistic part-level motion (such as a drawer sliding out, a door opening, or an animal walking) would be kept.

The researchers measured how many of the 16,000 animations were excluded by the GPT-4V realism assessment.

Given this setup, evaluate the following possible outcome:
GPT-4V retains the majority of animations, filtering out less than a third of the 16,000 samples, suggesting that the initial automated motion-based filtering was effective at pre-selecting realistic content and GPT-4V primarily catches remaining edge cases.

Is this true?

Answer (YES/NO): NO